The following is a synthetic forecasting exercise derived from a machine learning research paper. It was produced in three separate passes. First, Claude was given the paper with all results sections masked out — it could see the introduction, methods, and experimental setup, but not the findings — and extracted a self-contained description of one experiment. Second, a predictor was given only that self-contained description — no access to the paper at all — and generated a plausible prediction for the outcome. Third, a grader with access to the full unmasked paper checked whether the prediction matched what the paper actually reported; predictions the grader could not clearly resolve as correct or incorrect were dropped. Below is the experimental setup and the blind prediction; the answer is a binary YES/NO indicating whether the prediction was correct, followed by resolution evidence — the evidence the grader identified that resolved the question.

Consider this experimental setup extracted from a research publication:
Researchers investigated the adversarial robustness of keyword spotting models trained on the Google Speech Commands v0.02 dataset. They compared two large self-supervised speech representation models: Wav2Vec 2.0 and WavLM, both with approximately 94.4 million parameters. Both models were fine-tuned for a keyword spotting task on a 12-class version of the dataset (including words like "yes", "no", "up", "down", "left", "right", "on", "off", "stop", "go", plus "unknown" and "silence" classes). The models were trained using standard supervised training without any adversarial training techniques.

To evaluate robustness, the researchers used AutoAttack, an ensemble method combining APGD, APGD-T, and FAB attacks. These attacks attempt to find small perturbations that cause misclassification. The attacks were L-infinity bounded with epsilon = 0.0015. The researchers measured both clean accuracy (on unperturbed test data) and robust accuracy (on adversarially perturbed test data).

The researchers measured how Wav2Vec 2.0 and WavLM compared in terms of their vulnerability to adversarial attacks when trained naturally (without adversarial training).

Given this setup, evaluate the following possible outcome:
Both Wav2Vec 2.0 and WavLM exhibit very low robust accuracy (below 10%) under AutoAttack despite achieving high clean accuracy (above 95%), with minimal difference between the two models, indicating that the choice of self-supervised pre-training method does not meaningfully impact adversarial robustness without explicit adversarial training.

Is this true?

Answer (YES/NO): YES